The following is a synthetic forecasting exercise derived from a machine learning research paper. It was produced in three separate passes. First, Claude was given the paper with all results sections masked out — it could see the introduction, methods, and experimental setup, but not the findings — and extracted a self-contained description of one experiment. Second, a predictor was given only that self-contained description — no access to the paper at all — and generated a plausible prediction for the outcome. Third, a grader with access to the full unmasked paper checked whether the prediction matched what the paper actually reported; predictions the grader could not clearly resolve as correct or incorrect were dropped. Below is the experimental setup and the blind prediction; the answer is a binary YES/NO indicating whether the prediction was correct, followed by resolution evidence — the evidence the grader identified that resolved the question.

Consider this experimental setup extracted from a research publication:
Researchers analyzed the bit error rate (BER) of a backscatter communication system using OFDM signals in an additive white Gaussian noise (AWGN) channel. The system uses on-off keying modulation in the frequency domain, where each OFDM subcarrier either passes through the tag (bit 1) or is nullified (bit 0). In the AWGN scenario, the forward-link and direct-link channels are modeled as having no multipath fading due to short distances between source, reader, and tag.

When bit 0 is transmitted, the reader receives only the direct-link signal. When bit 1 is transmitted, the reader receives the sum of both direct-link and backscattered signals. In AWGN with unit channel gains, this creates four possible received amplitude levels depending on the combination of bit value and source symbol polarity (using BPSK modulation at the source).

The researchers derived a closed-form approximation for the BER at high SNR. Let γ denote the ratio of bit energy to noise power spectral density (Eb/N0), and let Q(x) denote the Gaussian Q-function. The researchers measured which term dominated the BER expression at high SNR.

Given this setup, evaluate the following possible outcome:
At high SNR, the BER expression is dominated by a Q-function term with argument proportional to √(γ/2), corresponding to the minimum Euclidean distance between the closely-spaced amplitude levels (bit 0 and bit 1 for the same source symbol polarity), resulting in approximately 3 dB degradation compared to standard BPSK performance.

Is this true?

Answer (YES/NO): NO